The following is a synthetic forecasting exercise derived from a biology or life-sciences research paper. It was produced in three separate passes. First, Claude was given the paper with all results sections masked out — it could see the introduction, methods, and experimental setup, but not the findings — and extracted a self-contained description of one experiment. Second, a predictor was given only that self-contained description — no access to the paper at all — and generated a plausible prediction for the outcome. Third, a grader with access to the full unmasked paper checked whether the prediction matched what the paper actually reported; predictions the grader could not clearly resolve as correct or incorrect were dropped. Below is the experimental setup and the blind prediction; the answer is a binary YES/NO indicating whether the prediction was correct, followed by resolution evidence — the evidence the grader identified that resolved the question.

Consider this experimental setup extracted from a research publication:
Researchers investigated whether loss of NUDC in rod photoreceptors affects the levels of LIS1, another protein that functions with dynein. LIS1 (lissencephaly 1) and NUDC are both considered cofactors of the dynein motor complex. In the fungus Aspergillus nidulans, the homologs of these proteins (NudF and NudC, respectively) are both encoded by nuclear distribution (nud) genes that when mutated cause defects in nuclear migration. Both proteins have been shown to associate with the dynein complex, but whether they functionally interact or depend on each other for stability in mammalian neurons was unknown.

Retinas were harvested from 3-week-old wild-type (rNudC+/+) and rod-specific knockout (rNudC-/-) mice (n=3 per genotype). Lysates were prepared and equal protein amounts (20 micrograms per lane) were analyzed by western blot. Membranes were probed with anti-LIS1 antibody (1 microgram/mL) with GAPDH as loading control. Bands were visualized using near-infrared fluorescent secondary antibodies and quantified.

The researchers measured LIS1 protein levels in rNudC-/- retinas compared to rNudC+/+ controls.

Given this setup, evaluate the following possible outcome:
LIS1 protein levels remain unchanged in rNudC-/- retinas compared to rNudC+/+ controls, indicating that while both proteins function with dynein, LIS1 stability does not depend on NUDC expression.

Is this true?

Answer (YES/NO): YES